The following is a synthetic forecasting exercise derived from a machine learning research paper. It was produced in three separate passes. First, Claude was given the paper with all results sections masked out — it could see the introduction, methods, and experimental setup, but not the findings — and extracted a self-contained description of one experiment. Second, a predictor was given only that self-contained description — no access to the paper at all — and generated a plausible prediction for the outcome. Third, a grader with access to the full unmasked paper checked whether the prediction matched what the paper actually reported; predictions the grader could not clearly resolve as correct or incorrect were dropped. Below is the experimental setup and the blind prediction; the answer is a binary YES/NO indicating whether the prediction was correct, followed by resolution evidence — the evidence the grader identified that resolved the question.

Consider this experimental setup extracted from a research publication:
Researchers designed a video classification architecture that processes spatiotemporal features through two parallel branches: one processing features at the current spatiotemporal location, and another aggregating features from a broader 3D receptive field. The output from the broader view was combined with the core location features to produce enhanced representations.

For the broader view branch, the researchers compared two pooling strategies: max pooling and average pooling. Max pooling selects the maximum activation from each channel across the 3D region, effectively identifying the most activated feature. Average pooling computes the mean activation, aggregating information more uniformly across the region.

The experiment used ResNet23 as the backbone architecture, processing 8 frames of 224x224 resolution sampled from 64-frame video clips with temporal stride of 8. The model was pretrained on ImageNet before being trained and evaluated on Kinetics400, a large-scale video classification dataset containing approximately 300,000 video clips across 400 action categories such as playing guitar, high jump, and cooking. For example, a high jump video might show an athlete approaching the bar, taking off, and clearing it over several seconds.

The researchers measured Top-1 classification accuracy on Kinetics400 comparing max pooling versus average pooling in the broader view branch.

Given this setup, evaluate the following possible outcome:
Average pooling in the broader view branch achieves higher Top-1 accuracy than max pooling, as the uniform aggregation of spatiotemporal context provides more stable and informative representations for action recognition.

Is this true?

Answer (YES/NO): NO